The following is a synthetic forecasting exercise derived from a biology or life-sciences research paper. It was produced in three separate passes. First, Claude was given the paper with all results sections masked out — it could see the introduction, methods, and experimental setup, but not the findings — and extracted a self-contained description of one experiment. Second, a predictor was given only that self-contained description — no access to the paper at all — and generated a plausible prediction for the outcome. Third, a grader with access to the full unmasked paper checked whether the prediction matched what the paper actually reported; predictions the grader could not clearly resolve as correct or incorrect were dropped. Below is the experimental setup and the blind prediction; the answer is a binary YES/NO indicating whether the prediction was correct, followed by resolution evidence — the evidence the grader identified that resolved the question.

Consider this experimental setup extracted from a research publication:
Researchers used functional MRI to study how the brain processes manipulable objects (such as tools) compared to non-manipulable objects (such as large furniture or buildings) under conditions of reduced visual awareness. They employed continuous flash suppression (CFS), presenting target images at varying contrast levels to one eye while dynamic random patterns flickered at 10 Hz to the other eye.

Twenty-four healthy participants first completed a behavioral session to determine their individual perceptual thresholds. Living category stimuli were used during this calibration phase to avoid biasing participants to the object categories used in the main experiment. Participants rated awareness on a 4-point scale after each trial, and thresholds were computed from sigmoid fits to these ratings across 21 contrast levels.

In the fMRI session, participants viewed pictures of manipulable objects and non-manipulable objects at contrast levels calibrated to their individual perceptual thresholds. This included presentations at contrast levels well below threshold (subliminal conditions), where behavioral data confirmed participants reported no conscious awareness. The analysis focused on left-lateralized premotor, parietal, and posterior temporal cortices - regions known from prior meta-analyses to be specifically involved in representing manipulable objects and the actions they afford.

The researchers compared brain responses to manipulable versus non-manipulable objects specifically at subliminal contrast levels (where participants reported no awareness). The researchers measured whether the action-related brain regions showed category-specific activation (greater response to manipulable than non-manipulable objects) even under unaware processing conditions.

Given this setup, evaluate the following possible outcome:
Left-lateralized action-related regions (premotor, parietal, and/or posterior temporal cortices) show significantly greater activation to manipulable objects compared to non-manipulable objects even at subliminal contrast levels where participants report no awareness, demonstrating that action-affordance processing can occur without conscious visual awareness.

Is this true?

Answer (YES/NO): YES